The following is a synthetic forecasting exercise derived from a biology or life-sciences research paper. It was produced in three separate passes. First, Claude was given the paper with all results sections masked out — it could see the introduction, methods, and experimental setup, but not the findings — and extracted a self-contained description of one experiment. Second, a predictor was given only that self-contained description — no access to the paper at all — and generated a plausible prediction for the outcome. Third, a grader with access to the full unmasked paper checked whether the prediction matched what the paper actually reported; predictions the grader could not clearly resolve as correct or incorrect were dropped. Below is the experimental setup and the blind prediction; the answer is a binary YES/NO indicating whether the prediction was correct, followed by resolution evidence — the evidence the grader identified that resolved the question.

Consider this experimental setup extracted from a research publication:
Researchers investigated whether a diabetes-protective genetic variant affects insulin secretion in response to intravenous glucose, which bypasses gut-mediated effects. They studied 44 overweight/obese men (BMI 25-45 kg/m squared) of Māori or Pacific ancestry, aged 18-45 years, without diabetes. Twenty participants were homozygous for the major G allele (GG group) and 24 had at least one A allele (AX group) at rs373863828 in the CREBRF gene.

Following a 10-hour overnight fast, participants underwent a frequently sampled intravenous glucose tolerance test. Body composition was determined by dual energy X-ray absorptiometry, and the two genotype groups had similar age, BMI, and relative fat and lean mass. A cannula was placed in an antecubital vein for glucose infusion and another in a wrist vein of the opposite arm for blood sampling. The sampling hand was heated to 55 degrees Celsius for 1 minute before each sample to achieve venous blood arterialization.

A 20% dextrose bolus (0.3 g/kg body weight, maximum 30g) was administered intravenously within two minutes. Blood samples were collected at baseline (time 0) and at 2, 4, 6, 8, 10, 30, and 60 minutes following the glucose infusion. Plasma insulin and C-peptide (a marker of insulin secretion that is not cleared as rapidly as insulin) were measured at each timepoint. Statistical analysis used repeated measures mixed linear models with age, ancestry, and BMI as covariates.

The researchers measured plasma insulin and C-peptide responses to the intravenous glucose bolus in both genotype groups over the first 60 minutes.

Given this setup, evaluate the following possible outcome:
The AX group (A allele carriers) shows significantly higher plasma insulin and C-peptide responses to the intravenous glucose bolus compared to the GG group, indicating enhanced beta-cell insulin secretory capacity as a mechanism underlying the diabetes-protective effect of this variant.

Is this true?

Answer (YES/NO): YES